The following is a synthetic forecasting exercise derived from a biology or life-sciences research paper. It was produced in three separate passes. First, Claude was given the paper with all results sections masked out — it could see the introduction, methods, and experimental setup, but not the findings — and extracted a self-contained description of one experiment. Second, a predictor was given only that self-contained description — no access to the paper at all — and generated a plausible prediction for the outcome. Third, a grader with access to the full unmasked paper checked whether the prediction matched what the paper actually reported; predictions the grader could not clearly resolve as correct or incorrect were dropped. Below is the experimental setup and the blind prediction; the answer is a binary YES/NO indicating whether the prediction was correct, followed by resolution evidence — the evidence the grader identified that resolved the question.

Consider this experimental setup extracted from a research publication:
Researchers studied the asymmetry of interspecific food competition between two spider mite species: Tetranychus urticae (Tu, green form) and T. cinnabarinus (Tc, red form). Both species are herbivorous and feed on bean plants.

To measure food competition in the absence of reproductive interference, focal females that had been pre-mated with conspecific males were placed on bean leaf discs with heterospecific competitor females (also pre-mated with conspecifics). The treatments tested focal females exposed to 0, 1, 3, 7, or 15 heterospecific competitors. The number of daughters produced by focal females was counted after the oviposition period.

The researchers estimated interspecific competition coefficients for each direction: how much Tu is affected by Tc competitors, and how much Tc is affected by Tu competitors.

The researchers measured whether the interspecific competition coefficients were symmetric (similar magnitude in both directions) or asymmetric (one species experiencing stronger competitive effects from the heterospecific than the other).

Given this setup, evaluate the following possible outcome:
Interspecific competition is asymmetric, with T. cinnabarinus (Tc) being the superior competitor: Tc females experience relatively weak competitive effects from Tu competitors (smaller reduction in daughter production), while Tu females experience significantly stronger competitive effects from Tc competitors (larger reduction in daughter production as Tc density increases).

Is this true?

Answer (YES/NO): NO